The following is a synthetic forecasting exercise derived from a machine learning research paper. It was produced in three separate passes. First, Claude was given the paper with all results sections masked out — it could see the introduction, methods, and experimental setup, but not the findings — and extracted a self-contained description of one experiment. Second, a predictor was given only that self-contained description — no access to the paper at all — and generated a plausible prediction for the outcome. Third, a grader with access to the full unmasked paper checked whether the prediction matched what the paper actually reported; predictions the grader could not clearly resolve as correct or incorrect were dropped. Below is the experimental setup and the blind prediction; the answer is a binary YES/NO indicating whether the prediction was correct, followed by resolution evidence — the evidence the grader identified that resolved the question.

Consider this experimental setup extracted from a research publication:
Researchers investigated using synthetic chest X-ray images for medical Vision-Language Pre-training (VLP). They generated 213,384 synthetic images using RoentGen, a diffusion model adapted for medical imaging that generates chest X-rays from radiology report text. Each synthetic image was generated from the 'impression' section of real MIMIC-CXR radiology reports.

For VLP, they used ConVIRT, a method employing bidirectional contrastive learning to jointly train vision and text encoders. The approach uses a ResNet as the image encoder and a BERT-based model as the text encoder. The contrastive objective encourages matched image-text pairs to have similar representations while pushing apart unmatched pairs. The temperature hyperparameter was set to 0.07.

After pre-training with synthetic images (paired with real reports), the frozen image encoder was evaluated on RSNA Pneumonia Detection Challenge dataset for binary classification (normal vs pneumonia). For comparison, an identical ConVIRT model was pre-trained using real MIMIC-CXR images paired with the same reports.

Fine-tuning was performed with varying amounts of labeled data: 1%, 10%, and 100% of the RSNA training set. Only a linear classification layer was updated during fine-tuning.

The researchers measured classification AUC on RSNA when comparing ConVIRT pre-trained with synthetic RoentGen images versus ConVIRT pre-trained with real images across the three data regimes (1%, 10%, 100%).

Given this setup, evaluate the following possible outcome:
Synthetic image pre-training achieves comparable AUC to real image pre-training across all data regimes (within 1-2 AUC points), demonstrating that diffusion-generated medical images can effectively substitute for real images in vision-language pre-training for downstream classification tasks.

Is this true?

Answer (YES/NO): NO